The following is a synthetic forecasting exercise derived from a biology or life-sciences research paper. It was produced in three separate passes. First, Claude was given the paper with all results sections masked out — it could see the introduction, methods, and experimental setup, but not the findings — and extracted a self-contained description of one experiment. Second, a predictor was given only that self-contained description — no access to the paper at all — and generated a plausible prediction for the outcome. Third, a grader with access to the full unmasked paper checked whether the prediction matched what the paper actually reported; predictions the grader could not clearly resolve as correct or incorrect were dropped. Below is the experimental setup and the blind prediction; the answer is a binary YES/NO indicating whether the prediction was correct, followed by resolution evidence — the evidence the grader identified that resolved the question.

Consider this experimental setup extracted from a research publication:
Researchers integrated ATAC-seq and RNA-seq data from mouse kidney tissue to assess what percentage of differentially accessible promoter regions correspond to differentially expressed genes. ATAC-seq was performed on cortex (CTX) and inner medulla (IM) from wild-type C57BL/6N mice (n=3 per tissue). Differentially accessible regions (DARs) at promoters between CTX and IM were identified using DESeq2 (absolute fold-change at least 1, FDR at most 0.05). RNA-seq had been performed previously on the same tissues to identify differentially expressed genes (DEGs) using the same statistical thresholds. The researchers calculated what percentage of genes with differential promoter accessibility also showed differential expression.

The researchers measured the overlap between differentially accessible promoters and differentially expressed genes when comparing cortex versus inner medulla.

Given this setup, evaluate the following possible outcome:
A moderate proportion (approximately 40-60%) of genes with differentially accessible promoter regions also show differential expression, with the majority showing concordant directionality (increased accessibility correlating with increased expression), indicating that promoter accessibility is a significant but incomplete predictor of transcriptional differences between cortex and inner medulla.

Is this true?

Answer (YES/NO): NO